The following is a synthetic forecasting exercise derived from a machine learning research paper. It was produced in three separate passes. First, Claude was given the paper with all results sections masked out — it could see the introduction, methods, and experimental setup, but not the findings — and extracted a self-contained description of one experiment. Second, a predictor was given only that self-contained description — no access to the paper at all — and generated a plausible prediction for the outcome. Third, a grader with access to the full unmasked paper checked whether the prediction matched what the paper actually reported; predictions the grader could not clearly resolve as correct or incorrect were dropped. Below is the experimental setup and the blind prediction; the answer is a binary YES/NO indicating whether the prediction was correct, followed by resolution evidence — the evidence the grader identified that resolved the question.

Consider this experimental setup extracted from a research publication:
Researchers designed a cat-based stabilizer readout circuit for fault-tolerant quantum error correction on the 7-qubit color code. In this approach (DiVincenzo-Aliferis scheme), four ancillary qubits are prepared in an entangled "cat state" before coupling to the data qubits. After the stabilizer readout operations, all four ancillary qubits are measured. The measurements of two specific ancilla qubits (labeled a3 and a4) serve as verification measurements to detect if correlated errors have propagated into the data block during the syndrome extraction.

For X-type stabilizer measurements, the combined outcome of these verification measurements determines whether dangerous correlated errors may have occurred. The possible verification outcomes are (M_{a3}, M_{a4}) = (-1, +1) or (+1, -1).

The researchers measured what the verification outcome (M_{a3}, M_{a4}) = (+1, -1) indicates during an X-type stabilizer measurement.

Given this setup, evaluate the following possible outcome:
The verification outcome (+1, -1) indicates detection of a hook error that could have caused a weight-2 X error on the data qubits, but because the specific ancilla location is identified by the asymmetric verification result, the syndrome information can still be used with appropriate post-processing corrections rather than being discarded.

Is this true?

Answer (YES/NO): NO